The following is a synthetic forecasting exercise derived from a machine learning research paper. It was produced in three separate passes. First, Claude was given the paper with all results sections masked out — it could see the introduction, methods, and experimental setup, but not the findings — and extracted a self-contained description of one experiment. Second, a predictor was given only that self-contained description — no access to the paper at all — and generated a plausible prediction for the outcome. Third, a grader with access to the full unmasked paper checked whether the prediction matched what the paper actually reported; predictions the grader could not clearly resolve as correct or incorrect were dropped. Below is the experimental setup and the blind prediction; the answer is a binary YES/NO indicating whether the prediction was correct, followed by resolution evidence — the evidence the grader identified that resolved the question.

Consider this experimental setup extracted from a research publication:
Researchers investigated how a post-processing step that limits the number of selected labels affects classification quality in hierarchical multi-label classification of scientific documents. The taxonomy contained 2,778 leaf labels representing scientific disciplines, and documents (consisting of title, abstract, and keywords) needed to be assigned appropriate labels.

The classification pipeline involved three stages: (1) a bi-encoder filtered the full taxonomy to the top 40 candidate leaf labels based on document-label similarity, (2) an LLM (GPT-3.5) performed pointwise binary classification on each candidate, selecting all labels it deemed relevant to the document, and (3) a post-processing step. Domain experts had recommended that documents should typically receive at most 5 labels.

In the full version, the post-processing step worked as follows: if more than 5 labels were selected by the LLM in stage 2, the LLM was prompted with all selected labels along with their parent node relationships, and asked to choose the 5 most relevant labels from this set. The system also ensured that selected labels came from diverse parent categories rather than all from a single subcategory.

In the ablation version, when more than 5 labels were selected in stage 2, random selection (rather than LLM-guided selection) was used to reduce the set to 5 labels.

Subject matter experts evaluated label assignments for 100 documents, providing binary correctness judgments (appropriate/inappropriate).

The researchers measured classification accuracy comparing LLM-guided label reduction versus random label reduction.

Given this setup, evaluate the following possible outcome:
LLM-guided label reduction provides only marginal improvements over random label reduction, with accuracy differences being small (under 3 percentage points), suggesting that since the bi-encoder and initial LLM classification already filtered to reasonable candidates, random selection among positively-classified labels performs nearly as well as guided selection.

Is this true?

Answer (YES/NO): NO